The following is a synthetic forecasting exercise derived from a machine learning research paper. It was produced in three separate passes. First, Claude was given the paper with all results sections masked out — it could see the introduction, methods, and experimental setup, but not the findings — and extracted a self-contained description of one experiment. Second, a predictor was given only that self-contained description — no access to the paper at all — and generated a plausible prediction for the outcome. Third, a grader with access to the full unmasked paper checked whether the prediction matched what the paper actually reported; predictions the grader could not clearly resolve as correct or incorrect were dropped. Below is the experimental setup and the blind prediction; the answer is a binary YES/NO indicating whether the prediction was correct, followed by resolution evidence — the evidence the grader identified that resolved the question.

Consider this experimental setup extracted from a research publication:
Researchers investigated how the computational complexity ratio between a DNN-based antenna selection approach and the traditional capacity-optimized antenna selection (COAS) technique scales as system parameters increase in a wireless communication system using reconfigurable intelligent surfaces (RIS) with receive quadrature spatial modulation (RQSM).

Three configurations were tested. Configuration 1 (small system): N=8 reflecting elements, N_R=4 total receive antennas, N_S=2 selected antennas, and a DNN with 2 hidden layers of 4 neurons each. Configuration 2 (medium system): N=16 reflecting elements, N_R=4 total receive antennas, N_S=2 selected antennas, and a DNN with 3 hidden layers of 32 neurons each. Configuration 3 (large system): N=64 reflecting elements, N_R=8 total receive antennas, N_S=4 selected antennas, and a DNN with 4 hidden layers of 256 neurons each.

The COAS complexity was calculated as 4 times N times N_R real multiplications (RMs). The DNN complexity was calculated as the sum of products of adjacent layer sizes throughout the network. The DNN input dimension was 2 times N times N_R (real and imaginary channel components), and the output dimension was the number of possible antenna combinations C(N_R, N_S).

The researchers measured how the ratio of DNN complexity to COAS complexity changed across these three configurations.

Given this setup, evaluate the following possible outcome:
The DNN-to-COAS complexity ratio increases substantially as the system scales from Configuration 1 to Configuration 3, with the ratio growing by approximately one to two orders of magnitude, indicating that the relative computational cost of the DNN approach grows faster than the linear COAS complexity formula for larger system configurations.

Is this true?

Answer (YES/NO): YES